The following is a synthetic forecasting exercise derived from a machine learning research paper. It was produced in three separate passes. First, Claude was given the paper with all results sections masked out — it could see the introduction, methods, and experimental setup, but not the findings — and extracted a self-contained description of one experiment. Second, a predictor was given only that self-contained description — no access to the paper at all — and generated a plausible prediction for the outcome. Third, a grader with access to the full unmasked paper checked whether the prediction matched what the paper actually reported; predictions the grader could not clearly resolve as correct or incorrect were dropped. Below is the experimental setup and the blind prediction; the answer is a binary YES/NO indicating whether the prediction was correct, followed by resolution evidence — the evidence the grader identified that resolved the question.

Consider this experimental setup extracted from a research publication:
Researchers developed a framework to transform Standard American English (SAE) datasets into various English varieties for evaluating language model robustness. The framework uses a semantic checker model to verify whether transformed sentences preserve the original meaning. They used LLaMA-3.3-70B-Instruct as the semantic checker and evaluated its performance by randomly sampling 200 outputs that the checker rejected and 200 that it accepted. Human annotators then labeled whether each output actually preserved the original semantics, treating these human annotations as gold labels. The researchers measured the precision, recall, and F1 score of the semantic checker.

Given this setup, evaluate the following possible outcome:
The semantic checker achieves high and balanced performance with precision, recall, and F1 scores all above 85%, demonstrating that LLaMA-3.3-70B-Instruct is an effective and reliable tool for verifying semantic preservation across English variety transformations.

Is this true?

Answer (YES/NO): NO